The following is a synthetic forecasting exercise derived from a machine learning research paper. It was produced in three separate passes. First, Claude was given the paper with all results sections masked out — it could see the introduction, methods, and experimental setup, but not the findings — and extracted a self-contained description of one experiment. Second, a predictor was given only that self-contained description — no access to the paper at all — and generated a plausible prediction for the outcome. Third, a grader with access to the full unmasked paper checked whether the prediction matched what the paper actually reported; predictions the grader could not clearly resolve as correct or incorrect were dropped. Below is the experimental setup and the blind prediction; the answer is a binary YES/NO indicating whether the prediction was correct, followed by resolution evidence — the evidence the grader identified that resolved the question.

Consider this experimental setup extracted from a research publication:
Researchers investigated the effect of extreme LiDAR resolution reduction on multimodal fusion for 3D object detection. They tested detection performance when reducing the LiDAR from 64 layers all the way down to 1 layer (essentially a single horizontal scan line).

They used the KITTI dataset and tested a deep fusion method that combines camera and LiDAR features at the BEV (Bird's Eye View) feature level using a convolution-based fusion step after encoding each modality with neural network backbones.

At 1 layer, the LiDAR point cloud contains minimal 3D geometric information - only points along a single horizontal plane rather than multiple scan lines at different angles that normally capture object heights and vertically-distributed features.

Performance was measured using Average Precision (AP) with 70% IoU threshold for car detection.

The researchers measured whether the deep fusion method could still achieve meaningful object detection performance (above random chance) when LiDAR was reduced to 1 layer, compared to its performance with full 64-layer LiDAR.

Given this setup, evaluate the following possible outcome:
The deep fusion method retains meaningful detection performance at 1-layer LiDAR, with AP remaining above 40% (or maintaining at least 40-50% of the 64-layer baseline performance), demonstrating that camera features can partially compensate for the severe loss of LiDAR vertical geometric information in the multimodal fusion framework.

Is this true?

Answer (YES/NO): NO